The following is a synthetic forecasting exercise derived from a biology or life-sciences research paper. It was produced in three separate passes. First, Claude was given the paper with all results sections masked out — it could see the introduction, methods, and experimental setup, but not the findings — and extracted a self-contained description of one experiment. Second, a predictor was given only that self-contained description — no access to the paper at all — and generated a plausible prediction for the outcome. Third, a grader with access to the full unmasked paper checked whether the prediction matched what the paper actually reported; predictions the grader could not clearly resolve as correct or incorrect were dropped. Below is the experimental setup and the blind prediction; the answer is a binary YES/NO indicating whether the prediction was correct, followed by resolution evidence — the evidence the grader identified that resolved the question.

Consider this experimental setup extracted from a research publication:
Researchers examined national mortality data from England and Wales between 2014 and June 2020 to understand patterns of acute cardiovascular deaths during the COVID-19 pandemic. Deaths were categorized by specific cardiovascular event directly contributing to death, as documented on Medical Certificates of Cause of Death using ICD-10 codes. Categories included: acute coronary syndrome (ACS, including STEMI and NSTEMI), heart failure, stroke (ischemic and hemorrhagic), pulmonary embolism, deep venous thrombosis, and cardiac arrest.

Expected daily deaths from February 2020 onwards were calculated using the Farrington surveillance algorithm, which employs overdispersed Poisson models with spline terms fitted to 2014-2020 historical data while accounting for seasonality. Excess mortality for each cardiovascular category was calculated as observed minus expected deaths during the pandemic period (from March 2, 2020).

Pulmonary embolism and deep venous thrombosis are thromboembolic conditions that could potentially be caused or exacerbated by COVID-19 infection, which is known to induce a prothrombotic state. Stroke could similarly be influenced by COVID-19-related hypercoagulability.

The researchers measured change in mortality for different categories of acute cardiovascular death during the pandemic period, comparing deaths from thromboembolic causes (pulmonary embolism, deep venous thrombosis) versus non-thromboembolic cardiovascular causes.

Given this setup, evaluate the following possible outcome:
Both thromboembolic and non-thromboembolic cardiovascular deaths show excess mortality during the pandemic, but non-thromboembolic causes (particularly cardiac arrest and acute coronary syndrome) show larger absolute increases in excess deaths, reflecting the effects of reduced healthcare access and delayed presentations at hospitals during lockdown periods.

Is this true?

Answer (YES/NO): NO